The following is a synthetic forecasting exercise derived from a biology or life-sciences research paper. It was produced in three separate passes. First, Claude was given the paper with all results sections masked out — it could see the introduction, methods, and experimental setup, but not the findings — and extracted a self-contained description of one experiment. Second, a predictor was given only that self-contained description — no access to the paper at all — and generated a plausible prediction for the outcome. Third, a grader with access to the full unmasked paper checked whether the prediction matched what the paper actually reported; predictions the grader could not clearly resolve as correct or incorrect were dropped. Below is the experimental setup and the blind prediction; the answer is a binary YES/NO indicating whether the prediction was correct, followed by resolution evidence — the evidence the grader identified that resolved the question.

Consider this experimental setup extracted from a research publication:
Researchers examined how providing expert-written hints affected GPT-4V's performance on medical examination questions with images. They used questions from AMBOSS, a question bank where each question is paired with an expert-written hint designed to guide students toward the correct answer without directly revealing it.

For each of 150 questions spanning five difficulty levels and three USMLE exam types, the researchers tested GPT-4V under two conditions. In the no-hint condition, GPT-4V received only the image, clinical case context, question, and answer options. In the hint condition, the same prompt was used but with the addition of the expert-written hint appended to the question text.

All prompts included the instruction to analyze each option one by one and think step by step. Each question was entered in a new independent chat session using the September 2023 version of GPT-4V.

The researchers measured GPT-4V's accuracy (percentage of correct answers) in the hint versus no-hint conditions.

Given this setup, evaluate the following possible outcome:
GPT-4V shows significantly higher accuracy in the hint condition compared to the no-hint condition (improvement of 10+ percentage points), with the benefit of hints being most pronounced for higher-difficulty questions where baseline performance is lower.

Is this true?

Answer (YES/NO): YES